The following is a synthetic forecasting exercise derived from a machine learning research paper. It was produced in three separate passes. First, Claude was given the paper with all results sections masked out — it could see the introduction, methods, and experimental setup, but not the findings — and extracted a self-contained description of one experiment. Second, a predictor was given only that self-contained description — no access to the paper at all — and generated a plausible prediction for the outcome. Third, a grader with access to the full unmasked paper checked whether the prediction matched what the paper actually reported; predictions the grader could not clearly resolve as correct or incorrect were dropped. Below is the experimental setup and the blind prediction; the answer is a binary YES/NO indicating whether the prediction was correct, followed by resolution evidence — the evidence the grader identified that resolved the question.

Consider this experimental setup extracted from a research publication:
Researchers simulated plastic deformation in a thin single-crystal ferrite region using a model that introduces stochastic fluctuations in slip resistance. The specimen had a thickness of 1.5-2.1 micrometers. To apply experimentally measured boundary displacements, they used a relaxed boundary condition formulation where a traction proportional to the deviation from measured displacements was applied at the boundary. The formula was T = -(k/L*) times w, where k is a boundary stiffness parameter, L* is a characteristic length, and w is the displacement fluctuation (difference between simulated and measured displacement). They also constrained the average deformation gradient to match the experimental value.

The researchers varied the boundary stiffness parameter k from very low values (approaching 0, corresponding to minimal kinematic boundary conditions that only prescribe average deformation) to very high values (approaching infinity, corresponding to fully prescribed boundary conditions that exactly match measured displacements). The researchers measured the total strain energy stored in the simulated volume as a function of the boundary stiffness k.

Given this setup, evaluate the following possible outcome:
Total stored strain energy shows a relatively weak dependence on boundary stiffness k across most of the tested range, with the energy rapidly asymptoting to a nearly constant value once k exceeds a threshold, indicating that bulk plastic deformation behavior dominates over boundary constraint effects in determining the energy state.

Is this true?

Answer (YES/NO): NO